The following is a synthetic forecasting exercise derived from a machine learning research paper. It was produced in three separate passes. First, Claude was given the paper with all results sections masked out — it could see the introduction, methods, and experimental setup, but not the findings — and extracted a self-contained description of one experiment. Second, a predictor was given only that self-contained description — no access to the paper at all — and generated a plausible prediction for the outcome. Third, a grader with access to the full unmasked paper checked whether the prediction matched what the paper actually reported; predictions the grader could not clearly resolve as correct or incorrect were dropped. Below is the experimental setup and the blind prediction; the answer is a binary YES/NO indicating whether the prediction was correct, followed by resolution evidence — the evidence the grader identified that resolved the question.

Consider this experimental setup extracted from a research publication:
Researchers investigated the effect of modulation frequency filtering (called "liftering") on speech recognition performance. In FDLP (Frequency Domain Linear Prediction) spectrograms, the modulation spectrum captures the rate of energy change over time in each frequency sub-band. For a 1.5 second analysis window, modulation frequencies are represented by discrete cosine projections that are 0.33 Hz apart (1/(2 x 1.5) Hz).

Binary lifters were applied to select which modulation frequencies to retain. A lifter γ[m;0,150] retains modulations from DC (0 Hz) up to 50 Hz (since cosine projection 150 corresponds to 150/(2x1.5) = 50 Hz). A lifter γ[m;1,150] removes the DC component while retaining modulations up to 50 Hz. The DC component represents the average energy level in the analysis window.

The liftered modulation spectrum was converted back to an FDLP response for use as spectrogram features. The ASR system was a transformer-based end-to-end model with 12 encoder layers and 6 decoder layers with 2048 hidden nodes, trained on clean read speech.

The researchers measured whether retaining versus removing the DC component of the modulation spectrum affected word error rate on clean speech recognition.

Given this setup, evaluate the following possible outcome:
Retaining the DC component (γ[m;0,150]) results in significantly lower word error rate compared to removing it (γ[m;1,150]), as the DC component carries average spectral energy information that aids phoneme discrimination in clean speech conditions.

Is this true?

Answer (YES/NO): NO